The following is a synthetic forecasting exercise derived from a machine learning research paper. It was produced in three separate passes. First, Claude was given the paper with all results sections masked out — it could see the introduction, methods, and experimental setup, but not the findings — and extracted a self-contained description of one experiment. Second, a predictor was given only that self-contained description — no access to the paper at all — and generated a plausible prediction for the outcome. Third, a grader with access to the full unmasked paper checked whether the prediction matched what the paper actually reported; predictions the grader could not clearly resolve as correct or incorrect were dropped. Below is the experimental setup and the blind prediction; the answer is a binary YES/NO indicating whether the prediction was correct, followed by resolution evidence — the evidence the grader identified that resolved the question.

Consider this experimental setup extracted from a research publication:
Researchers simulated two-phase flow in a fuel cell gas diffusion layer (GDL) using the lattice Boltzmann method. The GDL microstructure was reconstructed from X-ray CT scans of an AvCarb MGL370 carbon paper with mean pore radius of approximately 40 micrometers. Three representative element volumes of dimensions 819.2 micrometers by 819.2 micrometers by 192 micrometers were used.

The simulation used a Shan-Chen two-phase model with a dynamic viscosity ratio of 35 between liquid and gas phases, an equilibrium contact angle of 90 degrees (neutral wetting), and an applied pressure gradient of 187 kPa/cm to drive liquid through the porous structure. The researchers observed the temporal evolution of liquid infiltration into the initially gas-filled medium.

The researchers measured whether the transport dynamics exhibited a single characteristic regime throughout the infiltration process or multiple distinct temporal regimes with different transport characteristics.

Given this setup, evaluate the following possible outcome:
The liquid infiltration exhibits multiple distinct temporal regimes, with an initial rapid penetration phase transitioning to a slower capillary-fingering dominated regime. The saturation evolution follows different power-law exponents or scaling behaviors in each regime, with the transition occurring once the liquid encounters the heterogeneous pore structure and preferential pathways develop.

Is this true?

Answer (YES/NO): YES